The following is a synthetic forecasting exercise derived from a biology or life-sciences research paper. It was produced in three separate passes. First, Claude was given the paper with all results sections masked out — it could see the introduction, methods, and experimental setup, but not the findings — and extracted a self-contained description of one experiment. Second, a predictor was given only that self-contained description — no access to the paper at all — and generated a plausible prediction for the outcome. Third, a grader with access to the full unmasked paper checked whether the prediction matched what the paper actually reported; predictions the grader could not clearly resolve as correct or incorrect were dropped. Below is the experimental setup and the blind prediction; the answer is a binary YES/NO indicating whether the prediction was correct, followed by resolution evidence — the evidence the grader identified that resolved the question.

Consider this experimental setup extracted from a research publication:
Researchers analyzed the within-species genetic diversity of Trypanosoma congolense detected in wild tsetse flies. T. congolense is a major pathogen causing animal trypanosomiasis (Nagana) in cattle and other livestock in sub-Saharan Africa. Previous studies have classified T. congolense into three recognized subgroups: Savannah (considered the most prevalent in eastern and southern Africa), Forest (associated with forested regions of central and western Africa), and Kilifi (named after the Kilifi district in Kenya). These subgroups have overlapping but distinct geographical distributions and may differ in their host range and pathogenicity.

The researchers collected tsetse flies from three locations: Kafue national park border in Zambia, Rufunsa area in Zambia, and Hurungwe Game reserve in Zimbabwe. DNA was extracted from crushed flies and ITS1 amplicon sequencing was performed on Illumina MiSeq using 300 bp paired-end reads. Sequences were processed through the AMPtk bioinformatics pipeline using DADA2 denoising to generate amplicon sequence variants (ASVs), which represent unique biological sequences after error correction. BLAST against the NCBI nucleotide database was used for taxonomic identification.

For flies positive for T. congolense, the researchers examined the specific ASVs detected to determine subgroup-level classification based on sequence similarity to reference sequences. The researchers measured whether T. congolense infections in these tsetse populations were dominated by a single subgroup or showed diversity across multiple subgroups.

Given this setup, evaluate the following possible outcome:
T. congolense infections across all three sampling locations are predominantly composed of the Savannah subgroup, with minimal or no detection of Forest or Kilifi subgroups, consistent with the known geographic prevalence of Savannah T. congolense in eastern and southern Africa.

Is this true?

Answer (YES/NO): NO